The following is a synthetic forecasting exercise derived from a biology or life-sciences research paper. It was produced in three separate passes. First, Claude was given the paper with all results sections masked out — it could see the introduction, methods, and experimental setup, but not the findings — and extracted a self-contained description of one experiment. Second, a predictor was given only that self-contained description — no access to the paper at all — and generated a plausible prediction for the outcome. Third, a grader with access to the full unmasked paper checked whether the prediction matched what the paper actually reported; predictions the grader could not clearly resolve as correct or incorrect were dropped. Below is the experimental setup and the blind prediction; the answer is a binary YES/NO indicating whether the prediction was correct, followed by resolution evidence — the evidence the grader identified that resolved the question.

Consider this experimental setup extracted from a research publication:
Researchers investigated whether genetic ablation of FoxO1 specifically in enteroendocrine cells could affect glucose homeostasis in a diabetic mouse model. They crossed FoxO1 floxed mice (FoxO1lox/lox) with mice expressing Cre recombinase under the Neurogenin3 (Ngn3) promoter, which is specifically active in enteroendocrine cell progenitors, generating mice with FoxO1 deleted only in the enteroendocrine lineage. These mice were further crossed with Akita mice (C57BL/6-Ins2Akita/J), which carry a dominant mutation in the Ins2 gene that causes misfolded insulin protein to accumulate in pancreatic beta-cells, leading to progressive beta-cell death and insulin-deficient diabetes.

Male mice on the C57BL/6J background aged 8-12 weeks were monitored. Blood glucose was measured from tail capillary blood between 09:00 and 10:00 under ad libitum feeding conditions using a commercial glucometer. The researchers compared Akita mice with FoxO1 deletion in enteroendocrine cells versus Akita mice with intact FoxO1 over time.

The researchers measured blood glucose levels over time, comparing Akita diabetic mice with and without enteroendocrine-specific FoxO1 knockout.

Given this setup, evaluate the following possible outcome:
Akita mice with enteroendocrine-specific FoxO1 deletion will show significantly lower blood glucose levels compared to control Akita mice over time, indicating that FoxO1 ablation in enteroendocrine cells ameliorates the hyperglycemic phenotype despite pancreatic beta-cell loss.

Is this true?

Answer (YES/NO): YES